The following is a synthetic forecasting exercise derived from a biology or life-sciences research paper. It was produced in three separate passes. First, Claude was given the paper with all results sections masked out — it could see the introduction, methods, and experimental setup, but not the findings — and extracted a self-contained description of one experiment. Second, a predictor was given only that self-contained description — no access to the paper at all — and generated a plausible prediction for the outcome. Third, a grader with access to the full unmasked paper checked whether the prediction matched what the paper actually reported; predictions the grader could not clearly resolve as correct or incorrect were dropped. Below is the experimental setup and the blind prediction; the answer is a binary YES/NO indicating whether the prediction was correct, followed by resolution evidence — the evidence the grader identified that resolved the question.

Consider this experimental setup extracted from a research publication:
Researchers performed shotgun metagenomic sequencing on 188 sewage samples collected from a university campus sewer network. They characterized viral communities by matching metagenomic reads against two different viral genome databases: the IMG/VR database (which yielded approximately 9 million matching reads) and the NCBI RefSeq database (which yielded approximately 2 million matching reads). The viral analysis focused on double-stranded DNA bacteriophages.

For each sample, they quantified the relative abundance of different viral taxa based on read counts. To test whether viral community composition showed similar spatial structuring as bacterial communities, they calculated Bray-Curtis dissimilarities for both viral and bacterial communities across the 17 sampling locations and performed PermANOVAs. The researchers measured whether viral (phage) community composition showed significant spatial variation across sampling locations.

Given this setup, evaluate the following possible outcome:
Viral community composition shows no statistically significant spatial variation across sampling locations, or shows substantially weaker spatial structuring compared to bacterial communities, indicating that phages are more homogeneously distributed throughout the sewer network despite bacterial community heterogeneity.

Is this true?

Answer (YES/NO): NO